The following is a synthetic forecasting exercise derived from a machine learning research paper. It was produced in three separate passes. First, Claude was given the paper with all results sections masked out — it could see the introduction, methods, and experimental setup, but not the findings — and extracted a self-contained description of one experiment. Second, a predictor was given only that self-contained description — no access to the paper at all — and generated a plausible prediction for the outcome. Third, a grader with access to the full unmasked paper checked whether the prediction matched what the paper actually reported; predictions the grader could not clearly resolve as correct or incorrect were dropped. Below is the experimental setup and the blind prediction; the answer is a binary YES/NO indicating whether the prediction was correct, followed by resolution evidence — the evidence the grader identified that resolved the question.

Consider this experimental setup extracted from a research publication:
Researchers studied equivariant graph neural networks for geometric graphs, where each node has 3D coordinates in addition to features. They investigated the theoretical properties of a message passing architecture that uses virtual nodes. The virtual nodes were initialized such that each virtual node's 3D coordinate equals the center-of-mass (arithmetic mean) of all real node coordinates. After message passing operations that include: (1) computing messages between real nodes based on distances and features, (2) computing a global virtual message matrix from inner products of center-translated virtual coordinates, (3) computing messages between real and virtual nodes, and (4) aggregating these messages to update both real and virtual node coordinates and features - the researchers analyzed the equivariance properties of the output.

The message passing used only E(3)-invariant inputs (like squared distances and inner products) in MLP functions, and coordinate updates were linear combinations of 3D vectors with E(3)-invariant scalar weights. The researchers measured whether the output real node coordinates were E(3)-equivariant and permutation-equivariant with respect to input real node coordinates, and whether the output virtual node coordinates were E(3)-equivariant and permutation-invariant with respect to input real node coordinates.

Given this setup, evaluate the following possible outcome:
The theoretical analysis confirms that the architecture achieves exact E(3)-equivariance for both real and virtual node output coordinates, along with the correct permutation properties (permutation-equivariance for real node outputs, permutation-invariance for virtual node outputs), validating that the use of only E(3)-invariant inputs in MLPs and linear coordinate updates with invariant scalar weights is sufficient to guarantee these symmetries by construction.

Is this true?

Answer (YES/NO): YES